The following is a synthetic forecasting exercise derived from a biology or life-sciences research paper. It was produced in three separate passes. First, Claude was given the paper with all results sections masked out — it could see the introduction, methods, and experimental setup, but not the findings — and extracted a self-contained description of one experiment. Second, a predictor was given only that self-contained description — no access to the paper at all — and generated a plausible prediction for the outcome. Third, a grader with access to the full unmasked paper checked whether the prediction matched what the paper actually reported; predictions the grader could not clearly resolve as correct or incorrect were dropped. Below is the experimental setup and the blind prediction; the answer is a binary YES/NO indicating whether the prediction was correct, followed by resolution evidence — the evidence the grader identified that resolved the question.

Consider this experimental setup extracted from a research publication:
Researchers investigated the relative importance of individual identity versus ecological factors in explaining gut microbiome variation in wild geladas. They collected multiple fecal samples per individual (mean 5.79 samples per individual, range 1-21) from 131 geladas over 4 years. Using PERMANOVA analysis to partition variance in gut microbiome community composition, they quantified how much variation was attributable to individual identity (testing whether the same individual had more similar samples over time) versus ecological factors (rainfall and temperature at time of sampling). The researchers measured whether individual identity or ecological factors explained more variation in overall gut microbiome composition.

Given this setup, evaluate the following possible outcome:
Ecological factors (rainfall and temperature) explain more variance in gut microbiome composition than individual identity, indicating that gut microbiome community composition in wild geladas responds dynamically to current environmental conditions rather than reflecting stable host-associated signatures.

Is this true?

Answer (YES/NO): NO